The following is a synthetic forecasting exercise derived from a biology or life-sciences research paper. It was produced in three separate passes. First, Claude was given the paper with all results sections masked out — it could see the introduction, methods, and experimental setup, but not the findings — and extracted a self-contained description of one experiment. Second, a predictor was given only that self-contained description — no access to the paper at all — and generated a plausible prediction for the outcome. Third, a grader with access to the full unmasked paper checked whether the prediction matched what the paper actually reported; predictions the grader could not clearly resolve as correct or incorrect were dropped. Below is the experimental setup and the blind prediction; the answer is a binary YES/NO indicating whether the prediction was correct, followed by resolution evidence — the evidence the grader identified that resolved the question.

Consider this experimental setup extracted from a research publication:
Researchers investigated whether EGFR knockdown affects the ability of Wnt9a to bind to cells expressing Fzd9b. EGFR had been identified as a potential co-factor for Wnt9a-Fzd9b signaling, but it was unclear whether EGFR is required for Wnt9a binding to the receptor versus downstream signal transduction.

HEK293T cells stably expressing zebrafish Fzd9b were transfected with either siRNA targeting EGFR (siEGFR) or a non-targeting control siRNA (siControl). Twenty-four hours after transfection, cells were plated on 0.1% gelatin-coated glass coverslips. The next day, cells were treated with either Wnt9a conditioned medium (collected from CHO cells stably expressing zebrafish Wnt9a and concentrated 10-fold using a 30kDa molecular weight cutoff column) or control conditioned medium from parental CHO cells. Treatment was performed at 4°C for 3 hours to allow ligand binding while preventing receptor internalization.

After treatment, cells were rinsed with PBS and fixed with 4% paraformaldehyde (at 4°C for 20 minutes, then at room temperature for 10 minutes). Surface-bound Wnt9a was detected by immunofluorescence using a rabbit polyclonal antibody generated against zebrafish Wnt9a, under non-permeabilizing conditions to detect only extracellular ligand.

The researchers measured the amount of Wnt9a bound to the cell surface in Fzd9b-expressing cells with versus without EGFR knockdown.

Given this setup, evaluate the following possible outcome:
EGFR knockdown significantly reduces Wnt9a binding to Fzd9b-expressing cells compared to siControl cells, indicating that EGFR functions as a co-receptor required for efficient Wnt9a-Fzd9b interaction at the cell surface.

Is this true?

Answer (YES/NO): YES